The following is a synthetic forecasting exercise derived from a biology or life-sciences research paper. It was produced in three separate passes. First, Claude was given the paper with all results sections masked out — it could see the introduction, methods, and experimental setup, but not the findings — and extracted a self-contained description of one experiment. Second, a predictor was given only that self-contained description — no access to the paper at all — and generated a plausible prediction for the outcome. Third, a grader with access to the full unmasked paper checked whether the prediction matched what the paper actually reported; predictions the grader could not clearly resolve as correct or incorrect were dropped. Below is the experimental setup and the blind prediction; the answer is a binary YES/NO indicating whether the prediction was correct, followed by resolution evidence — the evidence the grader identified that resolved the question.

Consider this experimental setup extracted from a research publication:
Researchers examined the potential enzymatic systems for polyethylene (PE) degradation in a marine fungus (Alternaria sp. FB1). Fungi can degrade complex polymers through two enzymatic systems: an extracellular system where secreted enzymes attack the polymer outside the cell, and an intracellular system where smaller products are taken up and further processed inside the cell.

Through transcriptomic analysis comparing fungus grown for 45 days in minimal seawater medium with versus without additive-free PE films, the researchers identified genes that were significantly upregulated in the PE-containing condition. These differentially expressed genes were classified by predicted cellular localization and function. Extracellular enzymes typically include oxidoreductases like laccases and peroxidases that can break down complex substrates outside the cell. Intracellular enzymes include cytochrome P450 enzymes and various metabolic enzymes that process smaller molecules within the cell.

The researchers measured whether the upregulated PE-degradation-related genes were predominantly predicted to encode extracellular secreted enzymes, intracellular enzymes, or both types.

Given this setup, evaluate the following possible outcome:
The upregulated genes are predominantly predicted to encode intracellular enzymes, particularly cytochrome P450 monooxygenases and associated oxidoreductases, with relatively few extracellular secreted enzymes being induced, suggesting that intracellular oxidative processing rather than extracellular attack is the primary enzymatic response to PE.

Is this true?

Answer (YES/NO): NO